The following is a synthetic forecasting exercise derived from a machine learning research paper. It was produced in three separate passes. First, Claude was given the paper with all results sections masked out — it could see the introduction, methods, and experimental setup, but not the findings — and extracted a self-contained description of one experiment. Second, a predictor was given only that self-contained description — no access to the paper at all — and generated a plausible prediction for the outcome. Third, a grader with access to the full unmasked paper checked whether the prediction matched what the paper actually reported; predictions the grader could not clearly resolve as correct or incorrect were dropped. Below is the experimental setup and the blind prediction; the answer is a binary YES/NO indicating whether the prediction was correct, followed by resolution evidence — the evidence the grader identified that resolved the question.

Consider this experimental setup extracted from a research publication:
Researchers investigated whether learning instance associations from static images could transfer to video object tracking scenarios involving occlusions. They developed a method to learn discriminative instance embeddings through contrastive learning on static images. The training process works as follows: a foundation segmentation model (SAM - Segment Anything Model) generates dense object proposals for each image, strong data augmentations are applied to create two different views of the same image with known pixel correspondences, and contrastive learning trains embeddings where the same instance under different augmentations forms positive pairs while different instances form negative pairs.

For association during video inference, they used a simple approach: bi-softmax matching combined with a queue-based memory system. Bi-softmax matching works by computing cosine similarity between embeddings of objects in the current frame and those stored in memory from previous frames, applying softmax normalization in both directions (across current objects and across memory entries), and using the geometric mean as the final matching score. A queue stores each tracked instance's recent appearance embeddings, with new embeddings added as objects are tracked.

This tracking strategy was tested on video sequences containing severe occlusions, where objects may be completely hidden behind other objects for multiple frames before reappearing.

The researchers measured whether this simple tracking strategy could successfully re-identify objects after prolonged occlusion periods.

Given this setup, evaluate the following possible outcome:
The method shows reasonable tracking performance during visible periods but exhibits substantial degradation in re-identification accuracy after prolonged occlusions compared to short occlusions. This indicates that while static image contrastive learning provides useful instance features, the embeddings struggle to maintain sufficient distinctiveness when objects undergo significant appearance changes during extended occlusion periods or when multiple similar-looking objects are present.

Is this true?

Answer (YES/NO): NO